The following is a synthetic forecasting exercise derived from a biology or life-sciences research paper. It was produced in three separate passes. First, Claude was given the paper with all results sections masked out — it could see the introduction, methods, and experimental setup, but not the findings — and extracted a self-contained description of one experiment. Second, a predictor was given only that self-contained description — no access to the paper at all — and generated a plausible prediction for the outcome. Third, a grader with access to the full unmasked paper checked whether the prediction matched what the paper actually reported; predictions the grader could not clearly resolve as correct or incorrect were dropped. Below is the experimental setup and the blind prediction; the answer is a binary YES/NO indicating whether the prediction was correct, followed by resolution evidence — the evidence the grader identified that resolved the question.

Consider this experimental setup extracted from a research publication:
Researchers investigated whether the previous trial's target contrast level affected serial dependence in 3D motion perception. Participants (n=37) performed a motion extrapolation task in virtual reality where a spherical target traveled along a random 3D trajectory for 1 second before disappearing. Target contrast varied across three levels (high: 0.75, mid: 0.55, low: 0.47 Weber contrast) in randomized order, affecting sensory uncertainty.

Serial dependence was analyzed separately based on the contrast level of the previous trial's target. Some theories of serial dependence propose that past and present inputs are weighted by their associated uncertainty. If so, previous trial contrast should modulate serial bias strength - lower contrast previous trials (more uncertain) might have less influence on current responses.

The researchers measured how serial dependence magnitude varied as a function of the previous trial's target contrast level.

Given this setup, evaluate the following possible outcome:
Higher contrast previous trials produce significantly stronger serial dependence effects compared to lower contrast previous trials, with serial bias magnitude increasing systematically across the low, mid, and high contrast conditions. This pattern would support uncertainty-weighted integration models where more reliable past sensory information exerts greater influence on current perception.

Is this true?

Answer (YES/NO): NO